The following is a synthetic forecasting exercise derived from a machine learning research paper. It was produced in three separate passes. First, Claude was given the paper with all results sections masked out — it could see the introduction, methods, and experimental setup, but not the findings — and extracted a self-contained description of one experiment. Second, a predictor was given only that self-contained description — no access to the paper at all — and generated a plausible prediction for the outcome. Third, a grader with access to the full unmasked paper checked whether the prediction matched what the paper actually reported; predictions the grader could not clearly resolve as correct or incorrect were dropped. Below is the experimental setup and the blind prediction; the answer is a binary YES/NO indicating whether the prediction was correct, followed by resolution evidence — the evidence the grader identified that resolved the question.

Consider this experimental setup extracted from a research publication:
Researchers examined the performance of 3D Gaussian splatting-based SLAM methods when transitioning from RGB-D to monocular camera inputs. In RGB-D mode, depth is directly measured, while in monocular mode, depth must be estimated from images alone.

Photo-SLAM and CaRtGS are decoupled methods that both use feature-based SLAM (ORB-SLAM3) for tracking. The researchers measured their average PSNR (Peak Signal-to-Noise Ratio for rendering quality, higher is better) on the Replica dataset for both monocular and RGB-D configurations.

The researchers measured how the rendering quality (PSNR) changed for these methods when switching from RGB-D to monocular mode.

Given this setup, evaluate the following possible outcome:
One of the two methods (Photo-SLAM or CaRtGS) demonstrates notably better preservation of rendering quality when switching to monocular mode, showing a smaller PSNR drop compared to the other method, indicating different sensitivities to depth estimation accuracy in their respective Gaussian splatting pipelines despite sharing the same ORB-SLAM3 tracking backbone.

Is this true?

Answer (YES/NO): YES